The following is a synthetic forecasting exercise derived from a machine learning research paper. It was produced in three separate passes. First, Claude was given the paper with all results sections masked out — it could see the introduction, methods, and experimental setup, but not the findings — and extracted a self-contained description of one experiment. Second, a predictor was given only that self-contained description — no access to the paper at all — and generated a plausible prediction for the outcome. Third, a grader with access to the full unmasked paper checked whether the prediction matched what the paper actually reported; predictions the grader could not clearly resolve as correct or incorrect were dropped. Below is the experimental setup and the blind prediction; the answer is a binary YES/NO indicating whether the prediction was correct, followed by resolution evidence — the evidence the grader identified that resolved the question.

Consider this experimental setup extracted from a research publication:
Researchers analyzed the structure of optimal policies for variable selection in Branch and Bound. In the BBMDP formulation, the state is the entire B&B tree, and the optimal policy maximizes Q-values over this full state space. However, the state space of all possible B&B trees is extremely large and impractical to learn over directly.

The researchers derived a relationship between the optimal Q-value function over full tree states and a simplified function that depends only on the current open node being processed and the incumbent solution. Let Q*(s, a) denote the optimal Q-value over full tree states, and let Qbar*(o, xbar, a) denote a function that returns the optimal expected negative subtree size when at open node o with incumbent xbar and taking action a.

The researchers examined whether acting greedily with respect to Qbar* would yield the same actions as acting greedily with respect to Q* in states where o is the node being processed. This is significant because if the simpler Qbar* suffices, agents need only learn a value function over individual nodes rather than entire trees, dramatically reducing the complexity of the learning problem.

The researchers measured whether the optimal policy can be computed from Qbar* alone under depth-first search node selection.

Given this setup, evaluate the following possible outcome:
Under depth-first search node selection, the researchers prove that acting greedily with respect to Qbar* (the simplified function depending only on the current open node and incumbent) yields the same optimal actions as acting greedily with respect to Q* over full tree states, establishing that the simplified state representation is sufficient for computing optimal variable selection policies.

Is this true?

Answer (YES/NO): YES